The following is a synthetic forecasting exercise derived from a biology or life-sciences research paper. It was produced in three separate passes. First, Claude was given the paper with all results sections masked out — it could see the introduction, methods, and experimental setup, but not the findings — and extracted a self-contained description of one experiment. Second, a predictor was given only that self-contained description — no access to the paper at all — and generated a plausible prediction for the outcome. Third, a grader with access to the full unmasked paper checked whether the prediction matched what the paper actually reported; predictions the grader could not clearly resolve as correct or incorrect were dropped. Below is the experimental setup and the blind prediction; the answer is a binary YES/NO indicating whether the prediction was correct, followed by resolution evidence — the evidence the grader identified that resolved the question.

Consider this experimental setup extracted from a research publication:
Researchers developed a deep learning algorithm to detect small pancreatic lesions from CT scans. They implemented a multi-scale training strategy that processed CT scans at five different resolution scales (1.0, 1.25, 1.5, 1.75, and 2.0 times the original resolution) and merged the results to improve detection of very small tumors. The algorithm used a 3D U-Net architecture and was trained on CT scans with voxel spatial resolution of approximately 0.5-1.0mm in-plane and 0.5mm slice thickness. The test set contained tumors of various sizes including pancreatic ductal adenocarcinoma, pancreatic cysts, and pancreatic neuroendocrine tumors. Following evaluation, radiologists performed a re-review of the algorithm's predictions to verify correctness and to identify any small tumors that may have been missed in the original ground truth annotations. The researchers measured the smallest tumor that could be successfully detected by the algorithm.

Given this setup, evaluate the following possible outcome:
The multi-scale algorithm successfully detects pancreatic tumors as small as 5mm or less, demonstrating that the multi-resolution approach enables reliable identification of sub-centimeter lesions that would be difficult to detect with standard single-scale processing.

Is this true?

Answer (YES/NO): YES